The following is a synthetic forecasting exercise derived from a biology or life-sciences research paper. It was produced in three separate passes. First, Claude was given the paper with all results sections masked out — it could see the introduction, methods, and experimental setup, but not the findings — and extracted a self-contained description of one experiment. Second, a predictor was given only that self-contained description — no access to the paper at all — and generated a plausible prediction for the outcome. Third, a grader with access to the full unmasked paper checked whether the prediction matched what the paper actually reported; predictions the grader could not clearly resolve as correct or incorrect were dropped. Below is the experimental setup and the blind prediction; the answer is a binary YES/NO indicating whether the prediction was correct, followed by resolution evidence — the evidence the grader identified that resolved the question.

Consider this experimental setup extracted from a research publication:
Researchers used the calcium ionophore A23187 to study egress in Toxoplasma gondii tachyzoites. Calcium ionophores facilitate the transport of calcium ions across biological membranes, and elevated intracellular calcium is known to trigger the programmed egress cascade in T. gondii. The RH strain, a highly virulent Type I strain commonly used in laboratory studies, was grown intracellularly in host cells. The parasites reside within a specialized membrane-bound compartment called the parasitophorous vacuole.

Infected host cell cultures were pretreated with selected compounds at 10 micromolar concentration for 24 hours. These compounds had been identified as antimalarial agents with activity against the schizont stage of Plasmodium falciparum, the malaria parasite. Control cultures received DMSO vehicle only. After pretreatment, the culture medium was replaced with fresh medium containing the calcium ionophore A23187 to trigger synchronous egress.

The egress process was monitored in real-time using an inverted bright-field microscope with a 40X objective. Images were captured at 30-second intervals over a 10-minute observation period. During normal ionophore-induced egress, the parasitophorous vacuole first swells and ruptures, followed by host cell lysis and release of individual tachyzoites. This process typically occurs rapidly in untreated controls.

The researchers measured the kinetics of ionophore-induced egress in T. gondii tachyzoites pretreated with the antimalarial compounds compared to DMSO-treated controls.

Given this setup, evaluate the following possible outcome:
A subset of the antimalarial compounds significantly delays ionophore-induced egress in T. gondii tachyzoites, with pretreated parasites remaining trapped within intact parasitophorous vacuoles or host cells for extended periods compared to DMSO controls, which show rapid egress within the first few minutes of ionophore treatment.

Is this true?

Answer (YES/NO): YES